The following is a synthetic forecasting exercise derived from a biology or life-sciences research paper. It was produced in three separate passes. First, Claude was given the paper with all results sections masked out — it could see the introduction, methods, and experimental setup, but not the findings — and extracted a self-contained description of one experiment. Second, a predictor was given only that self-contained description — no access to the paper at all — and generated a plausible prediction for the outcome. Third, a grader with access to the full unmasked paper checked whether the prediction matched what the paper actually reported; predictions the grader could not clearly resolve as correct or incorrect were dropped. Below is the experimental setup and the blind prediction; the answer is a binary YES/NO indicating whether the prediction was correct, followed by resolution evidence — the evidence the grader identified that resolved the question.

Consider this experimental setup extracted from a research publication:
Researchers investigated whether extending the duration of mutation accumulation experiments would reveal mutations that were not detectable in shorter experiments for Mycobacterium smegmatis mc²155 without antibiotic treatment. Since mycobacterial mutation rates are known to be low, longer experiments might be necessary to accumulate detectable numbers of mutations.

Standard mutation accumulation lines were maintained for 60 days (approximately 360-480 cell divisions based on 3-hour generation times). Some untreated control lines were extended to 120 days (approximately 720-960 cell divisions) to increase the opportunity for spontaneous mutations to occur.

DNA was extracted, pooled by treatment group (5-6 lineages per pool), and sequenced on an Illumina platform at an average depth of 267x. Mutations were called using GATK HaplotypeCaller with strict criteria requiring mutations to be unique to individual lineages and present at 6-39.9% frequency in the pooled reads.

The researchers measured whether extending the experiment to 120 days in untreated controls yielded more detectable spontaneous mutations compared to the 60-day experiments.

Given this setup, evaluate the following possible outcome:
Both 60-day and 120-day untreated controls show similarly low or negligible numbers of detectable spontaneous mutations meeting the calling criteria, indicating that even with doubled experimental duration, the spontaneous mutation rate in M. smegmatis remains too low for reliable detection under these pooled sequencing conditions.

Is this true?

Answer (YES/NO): YES